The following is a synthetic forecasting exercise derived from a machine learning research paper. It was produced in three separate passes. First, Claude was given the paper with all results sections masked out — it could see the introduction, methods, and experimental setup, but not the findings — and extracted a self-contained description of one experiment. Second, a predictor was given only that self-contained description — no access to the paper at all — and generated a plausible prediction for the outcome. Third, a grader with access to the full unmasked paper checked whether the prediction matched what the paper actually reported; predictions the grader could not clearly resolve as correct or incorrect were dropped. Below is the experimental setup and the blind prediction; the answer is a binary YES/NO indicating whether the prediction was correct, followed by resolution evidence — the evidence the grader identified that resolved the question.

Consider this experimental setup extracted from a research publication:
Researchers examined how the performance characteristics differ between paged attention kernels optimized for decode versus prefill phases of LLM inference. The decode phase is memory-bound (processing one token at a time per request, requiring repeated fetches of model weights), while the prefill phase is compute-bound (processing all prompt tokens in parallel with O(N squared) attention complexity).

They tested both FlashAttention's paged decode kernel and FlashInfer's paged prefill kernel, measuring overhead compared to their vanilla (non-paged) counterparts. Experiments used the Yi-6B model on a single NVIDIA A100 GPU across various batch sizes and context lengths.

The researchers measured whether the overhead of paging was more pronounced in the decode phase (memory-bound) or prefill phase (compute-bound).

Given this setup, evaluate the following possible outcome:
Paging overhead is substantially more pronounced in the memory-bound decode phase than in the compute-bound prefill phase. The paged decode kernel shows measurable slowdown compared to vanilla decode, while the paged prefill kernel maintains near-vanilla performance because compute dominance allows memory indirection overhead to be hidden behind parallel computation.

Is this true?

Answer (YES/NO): NO